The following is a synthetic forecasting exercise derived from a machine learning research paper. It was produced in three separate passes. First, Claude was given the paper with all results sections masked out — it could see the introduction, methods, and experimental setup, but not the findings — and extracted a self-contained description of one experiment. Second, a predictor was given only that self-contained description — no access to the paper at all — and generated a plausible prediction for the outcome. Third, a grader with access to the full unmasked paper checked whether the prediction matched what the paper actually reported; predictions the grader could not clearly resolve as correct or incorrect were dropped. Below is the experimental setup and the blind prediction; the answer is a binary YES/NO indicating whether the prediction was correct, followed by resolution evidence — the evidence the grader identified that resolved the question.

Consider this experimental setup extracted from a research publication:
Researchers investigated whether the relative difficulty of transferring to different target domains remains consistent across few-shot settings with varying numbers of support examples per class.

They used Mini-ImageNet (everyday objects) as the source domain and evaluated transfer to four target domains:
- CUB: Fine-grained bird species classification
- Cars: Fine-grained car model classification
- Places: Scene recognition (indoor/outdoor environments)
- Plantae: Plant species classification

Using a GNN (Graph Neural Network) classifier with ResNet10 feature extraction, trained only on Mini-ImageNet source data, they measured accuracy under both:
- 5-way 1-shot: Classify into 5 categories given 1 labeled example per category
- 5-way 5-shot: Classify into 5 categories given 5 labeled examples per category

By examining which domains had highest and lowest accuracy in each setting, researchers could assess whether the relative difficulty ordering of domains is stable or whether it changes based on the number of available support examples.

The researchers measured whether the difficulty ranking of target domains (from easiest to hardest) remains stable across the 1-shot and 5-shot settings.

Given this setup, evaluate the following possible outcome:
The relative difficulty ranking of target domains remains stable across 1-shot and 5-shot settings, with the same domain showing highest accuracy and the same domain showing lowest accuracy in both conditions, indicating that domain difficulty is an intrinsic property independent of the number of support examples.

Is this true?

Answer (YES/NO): YES